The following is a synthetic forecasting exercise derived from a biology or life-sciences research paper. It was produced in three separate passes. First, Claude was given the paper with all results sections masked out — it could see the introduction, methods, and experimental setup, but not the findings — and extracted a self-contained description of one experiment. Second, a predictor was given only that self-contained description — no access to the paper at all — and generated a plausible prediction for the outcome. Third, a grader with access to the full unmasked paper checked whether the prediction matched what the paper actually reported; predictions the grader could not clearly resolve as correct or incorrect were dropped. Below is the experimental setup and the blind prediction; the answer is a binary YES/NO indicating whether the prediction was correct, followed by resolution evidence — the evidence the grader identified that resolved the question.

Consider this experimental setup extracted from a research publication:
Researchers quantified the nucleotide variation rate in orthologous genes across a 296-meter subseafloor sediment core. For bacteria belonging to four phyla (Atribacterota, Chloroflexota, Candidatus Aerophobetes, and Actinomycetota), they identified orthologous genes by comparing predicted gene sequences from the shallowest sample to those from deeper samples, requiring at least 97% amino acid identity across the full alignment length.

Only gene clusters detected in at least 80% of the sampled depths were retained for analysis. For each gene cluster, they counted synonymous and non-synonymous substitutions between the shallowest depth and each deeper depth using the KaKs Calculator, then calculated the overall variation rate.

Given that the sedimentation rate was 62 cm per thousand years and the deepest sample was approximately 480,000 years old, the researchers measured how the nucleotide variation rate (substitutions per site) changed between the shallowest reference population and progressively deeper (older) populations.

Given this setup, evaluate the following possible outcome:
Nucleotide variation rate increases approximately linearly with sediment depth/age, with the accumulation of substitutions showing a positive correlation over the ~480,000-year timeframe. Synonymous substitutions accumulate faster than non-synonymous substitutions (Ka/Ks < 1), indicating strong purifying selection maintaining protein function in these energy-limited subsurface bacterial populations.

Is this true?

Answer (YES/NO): NO